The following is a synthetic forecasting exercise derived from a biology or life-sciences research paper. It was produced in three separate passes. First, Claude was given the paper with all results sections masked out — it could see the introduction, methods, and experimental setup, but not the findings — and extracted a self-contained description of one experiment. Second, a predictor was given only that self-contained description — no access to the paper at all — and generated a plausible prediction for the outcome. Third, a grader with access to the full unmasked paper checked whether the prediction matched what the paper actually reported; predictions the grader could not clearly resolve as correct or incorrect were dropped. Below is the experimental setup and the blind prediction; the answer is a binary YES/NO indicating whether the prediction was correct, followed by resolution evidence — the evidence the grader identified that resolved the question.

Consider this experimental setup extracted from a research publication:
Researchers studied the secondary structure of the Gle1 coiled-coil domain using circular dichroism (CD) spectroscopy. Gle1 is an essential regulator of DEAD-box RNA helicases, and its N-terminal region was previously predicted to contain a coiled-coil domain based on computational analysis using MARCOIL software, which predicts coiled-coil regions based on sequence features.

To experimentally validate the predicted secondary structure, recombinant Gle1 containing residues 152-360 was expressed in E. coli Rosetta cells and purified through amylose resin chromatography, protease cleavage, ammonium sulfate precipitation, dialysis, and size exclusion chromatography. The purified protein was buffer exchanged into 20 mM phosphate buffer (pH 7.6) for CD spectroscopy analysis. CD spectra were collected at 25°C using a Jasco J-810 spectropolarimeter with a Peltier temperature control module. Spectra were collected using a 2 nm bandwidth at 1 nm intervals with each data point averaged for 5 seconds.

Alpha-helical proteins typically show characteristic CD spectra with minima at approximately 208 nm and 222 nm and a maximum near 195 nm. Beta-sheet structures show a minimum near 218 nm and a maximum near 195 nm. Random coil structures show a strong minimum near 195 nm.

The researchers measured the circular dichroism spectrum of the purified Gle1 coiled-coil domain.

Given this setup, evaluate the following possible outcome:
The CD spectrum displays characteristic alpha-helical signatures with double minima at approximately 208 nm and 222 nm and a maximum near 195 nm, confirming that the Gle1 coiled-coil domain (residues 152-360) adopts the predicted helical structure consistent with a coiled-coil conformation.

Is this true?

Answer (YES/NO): YES